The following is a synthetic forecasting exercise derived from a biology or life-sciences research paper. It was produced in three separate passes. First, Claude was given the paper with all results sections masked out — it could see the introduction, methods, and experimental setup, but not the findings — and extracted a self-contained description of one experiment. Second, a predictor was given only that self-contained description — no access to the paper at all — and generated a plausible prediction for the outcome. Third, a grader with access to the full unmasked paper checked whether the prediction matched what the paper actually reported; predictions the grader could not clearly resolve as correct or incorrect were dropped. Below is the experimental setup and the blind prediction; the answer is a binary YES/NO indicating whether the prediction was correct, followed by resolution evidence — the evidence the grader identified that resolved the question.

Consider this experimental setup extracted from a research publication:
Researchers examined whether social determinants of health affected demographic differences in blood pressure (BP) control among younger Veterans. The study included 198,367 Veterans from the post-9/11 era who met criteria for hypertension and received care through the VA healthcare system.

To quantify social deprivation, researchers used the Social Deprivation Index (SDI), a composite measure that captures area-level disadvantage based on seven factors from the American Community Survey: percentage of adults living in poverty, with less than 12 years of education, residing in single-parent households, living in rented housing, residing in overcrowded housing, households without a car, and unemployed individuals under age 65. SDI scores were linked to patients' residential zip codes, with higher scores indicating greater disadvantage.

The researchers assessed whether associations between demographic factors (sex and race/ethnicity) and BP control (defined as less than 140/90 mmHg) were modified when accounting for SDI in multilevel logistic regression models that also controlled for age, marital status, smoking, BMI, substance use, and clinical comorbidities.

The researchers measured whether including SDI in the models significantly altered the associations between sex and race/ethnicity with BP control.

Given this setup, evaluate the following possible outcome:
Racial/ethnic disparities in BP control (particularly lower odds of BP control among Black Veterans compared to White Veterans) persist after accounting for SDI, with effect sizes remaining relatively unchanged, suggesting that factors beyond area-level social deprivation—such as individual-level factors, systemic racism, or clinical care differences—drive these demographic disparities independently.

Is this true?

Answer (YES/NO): YES